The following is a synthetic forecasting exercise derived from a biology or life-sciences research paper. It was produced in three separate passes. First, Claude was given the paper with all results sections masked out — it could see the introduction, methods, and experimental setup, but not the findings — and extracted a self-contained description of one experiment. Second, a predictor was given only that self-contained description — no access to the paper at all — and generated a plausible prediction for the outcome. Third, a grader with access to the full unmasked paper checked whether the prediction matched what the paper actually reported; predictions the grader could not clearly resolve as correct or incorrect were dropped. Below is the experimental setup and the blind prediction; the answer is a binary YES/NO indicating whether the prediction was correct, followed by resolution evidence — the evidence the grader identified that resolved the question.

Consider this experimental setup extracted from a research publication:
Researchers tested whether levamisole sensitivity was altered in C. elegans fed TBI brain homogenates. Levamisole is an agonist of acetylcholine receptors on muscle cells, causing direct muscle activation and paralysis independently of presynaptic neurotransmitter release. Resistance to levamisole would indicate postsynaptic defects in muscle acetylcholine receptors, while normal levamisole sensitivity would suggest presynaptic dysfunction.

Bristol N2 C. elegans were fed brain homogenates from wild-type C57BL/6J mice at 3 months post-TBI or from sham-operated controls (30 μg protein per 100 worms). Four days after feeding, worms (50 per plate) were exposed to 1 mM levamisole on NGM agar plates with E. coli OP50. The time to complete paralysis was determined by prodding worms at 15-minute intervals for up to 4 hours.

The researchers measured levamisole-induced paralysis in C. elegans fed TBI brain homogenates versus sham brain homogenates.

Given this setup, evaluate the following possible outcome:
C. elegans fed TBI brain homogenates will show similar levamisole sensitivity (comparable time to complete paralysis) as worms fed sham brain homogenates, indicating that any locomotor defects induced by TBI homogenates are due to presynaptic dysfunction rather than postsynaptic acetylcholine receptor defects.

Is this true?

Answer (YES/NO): NO